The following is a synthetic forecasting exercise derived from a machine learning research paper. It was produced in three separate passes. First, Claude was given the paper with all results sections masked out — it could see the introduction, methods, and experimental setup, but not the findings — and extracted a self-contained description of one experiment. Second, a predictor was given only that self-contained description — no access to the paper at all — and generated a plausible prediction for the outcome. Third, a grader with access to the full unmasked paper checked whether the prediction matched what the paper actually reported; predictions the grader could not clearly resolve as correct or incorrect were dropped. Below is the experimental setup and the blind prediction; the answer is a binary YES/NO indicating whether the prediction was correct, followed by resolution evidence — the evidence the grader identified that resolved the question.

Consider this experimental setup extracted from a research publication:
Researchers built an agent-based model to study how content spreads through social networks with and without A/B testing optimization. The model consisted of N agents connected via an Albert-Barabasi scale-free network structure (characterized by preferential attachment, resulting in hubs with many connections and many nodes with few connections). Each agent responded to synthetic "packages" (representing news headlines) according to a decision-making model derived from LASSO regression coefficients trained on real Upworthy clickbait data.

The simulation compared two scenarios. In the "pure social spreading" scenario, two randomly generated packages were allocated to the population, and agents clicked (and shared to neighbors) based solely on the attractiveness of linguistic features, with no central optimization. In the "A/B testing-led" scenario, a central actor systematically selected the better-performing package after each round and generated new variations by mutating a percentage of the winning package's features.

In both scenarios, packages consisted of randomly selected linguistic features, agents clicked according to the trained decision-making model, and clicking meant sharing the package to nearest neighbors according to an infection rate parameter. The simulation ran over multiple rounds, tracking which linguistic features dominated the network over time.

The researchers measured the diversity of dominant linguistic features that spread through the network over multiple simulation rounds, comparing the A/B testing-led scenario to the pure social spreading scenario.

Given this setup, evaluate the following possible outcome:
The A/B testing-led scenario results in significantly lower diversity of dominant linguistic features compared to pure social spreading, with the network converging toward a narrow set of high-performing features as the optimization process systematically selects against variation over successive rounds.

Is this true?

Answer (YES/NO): YES